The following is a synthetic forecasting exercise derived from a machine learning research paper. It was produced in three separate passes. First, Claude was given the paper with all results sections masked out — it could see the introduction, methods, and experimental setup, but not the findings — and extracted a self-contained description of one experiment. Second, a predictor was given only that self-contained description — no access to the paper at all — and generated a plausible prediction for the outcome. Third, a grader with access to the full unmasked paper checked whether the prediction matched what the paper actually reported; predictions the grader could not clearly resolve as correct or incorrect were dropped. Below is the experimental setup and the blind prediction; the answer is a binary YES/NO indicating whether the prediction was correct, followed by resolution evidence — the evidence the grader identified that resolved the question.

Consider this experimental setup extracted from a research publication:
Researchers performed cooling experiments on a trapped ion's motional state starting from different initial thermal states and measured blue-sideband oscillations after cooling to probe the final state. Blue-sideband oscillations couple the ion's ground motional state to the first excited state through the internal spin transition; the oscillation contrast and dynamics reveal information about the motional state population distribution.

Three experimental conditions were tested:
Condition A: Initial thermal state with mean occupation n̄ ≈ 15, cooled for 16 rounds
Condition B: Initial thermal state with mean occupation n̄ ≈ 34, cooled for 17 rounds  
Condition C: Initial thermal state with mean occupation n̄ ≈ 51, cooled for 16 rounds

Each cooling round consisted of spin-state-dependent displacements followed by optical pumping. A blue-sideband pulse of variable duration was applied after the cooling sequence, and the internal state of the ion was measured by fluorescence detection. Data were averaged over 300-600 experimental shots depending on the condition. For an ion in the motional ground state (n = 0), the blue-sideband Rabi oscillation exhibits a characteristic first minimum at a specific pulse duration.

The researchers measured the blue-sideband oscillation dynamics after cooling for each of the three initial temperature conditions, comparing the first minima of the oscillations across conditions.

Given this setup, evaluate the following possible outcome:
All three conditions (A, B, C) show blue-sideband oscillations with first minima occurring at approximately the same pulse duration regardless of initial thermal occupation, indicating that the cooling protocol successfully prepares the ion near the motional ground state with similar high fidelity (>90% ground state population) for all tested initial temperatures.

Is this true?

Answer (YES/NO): NO